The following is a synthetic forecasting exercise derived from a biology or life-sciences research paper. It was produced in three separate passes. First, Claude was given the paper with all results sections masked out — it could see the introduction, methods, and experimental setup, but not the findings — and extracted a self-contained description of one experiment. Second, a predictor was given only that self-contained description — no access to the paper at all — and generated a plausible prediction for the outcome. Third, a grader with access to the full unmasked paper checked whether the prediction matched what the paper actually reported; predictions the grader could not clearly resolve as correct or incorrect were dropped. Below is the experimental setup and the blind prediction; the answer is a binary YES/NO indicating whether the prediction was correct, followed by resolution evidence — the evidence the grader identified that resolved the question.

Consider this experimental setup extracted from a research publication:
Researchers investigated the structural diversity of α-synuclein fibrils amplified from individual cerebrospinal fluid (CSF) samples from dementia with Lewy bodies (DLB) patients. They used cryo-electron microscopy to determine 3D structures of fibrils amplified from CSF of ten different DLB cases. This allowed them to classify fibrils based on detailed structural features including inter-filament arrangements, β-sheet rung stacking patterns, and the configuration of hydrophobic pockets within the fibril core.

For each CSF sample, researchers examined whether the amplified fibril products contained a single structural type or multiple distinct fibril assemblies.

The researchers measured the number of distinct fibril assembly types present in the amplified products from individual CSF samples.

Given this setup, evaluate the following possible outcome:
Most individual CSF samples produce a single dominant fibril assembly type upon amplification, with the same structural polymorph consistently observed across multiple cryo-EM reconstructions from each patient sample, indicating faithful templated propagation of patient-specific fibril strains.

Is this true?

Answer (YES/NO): NO